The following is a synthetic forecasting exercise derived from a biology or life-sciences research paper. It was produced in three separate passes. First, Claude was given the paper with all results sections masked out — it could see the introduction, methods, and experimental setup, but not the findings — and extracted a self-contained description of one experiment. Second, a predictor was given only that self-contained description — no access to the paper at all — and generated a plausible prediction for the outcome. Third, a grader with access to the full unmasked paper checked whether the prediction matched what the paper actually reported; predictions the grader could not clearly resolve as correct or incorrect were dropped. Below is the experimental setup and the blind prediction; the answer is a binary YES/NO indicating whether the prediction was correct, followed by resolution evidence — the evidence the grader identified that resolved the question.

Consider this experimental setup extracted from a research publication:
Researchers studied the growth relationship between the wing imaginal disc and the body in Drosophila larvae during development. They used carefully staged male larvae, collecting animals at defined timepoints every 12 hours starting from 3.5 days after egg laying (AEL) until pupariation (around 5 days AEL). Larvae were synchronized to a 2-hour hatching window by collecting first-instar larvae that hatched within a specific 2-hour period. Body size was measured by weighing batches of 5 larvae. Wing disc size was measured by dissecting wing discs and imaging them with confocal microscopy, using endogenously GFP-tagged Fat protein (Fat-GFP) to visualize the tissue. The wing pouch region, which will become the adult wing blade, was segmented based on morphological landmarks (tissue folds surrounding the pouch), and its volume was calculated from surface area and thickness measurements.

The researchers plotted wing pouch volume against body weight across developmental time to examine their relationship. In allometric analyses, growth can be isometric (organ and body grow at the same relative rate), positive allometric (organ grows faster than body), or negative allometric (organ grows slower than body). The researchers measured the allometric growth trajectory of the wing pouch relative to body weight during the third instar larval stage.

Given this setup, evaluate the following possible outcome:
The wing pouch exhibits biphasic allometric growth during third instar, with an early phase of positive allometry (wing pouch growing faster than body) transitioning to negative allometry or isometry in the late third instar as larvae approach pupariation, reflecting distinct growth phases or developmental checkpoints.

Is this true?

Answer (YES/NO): NO